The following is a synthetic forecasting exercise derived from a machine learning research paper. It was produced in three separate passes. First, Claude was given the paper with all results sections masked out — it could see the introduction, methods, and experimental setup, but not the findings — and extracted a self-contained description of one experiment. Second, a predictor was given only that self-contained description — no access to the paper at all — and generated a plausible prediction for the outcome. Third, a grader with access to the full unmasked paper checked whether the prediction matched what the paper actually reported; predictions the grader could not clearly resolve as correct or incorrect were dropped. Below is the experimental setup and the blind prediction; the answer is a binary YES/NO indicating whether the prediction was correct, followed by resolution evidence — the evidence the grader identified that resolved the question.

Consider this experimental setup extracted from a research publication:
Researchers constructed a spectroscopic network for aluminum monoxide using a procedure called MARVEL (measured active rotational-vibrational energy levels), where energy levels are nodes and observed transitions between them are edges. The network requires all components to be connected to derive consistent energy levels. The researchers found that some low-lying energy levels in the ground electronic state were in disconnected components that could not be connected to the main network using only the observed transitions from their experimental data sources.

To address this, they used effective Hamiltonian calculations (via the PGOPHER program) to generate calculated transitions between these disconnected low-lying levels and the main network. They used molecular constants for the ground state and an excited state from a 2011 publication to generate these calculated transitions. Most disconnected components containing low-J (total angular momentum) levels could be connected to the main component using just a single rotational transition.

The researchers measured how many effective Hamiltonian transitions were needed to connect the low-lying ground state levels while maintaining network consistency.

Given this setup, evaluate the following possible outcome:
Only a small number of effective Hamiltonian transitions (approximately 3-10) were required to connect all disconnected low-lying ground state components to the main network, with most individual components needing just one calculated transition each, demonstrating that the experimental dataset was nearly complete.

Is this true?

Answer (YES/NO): YES